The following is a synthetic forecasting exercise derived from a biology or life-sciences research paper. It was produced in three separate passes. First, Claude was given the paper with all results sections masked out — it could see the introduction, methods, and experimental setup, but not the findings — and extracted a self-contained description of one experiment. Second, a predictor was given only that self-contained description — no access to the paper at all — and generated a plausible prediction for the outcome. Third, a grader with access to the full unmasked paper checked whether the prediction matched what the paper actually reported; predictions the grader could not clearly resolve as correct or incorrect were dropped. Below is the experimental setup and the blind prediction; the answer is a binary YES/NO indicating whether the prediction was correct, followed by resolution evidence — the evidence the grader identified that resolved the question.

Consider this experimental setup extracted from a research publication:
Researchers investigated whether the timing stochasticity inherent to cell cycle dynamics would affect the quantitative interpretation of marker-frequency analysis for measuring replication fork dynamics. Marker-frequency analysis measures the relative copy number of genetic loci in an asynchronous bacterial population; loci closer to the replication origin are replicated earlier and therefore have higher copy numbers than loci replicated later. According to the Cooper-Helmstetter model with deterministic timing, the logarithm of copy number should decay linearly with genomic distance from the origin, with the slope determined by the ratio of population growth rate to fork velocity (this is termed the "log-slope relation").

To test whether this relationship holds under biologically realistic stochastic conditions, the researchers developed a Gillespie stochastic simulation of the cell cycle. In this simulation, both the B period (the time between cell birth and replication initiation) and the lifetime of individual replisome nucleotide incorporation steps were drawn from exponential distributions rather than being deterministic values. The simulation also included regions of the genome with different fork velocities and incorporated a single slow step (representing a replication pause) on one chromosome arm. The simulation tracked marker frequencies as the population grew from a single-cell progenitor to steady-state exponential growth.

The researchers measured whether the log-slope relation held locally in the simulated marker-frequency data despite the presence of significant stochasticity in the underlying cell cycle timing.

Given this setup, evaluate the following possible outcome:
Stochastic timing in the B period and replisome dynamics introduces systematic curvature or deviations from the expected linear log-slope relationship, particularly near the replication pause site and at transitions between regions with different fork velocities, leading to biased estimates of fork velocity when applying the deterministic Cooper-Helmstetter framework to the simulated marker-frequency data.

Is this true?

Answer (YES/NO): NO